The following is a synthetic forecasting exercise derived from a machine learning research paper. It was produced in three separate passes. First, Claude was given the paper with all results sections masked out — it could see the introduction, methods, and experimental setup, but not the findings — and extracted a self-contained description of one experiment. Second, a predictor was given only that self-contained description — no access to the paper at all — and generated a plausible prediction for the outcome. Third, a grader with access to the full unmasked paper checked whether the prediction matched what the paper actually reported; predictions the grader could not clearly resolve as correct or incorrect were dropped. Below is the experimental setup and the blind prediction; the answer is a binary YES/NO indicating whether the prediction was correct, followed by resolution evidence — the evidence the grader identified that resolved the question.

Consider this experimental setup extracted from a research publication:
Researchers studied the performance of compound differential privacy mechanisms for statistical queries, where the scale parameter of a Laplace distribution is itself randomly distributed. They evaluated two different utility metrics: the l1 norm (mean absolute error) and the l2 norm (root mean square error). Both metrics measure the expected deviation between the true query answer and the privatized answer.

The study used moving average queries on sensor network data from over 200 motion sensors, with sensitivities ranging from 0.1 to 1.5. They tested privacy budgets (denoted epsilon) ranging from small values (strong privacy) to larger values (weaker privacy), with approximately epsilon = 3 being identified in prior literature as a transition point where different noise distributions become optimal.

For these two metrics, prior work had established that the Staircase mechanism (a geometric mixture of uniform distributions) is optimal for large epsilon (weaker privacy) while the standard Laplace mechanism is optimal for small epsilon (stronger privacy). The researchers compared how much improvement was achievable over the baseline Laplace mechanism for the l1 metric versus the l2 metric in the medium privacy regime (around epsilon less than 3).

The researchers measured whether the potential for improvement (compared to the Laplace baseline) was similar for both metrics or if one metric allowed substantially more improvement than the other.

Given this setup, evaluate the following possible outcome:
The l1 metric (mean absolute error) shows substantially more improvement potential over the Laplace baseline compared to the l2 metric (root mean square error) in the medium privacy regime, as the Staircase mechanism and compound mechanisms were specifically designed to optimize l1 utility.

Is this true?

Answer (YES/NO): NO